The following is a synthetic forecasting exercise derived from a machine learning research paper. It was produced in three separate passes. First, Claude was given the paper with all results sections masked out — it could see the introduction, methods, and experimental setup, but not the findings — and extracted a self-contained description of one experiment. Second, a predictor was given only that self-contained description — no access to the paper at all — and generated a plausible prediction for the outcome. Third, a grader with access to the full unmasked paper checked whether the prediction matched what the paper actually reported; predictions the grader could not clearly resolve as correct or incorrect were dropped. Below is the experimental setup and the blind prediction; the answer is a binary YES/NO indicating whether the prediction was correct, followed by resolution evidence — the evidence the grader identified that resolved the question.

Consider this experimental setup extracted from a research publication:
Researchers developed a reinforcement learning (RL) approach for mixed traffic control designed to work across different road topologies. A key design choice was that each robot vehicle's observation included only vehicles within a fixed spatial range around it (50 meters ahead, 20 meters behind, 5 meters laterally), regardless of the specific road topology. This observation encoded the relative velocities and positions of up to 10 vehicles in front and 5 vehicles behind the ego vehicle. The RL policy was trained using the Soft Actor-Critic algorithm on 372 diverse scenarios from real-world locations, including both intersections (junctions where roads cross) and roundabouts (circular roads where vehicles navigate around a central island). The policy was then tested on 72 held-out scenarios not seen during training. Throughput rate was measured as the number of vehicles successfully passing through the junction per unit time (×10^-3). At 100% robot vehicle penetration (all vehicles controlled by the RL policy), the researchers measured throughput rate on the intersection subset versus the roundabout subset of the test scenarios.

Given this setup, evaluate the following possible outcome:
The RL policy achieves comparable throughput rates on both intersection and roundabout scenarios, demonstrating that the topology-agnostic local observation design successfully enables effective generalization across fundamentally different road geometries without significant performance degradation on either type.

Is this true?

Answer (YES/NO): NO